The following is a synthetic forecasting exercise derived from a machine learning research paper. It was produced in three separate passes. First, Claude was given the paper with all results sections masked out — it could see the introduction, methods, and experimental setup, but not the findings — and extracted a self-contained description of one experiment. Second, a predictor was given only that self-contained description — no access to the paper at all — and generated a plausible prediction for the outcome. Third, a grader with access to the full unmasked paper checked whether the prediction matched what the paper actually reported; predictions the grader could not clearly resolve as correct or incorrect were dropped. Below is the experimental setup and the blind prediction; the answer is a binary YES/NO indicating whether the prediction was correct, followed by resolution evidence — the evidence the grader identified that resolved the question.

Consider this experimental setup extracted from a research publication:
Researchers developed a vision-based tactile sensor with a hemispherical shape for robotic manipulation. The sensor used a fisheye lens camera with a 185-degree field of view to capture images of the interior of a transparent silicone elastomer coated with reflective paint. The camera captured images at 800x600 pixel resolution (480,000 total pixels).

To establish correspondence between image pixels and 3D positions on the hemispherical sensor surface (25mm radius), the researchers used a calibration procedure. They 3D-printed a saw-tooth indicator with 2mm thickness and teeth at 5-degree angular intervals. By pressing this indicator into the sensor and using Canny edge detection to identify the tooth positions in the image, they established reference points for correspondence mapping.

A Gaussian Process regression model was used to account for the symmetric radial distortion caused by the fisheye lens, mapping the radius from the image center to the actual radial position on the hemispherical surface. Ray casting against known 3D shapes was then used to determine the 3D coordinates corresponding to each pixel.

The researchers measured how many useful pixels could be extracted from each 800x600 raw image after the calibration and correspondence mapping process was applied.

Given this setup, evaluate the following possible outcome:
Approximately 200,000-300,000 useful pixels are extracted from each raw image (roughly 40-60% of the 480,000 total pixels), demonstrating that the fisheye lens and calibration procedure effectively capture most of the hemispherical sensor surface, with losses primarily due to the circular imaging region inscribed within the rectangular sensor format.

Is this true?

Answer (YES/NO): YES